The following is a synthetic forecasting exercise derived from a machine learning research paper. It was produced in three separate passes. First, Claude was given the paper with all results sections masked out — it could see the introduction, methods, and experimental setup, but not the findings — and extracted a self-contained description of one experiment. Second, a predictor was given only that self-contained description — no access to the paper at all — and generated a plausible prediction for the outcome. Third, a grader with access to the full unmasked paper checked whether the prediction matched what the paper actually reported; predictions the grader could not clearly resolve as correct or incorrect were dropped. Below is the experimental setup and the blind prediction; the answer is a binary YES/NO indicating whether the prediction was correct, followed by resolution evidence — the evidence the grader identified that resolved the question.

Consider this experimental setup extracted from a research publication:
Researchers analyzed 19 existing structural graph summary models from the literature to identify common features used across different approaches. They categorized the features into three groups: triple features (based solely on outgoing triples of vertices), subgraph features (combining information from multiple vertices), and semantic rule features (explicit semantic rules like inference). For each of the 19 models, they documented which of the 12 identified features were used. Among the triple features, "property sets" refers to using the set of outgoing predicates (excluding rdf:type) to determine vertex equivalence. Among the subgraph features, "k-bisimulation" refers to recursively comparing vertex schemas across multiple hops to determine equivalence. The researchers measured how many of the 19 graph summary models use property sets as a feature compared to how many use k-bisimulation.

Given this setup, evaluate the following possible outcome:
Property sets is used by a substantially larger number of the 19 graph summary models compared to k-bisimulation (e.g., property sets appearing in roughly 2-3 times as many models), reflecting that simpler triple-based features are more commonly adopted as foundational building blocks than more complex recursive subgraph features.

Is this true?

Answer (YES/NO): NO